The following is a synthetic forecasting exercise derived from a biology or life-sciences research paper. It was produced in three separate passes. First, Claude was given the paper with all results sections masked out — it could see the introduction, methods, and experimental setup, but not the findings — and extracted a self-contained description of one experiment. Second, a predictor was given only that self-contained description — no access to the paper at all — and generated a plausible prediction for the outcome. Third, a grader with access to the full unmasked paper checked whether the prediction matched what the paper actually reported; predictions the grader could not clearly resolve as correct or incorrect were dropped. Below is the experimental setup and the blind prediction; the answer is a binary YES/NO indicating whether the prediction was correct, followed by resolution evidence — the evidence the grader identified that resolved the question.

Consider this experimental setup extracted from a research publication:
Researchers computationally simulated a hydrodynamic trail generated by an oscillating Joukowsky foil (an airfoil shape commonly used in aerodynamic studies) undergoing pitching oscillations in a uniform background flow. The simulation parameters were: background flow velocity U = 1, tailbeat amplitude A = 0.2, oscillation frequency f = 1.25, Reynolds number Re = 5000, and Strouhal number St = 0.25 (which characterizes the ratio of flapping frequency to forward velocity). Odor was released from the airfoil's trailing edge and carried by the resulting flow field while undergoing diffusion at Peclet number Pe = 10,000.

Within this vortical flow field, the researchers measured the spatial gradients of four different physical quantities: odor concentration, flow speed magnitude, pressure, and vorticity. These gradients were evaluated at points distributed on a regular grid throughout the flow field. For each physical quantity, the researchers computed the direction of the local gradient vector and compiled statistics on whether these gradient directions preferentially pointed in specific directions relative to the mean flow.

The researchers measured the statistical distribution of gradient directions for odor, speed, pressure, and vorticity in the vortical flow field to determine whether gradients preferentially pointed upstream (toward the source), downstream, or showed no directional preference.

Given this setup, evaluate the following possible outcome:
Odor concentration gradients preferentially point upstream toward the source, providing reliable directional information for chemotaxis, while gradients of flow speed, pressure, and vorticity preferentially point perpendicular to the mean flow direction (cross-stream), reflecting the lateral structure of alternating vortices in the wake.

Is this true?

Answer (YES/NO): NO